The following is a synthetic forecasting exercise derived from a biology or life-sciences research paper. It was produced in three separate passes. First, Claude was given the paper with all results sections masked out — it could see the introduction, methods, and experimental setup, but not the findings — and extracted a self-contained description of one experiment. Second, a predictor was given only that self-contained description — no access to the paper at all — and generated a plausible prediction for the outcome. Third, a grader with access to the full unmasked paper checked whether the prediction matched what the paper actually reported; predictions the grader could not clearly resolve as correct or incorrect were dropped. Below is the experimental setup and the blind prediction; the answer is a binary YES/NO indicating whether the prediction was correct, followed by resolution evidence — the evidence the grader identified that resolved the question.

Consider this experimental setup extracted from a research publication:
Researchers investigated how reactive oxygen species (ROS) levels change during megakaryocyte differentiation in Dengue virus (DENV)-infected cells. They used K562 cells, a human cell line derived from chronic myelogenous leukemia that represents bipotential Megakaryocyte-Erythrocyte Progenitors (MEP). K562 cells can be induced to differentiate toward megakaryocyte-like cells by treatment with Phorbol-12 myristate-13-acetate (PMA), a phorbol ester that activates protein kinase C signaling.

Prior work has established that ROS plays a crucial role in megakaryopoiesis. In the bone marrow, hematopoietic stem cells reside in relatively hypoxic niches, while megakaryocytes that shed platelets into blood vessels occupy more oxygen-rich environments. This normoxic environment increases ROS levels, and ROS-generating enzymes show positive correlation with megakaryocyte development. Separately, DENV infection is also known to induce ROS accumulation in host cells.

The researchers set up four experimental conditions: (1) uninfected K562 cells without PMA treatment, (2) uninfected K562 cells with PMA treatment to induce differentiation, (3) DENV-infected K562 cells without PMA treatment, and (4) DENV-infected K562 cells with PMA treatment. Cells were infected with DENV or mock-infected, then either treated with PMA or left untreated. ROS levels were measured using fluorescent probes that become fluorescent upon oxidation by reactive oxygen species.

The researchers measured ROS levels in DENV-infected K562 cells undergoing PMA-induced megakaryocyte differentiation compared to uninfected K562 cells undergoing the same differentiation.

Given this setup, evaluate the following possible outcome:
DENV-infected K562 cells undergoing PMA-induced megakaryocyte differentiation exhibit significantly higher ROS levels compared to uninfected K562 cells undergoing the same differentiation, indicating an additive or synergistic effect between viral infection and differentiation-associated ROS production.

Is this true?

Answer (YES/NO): NO